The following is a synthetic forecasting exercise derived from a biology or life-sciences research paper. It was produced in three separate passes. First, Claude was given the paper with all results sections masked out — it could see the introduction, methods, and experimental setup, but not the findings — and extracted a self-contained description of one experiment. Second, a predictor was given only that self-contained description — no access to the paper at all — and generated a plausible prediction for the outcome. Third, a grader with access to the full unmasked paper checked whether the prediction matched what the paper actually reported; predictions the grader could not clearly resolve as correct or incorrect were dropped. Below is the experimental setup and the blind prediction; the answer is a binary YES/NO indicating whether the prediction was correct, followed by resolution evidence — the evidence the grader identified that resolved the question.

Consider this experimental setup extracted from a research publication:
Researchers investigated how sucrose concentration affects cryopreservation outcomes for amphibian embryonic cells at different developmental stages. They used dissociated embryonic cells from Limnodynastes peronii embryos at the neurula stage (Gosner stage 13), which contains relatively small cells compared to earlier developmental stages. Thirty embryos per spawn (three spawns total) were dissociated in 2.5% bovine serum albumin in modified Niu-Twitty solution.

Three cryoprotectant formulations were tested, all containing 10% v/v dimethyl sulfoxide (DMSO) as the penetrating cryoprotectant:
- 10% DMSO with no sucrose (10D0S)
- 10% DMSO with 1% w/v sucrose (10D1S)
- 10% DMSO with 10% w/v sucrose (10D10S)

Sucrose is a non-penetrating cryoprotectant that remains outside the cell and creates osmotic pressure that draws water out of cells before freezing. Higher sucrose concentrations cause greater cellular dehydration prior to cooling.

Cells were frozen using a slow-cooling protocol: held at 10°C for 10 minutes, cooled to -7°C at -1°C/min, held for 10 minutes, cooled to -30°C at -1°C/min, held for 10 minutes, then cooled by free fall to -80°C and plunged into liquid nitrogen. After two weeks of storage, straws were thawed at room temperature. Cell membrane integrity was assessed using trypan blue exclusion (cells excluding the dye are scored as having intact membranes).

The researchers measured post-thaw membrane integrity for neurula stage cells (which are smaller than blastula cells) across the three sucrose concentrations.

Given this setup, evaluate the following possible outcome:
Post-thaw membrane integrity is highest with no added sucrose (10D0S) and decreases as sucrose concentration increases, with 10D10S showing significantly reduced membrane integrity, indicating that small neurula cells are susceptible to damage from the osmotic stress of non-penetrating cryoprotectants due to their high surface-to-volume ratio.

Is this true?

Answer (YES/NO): NO